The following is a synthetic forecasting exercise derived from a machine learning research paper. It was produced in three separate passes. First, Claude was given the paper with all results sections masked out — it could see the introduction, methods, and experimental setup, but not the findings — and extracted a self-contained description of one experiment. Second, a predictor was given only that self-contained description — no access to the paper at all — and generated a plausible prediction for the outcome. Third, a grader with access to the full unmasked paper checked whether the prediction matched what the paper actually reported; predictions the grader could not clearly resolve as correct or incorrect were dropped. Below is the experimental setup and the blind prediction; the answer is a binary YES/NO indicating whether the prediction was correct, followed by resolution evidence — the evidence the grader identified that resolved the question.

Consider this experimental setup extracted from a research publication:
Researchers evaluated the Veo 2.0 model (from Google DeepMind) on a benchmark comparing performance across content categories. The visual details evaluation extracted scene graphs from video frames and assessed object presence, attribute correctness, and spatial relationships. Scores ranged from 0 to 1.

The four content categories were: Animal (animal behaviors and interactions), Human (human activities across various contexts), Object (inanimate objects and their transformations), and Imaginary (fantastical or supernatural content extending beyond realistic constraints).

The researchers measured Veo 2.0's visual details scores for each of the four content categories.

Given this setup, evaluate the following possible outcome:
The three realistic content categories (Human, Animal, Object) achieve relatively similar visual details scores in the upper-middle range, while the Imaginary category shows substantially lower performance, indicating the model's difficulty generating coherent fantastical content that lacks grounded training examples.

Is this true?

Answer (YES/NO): NO